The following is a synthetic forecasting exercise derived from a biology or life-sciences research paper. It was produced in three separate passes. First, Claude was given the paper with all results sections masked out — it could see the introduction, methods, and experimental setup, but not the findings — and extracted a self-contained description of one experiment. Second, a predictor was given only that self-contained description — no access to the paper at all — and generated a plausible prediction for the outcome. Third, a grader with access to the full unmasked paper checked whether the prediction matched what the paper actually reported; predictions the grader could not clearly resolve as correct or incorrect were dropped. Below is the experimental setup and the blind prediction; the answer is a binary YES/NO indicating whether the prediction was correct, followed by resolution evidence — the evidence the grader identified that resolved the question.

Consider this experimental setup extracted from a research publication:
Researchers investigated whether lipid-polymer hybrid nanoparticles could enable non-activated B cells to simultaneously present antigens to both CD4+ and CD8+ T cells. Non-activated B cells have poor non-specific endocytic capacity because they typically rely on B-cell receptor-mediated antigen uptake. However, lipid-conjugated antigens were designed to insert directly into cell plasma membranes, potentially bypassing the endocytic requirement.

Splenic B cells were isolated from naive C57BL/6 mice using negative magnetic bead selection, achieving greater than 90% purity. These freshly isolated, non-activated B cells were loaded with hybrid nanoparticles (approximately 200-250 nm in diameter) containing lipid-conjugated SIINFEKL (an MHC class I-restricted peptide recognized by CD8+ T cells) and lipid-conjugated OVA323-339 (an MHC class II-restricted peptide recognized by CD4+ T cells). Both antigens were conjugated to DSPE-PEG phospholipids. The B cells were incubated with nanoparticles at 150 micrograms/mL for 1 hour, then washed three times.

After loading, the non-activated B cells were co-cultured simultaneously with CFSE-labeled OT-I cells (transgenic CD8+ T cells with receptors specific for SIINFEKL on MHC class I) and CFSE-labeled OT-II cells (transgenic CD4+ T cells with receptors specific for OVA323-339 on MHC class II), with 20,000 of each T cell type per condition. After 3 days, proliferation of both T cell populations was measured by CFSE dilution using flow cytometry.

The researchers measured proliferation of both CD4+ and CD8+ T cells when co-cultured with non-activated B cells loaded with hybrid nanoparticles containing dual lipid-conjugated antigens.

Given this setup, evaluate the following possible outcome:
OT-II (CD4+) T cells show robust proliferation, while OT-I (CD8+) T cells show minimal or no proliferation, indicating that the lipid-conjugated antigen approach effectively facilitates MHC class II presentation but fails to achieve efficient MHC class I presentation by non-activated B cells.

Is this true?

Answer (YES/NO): NO